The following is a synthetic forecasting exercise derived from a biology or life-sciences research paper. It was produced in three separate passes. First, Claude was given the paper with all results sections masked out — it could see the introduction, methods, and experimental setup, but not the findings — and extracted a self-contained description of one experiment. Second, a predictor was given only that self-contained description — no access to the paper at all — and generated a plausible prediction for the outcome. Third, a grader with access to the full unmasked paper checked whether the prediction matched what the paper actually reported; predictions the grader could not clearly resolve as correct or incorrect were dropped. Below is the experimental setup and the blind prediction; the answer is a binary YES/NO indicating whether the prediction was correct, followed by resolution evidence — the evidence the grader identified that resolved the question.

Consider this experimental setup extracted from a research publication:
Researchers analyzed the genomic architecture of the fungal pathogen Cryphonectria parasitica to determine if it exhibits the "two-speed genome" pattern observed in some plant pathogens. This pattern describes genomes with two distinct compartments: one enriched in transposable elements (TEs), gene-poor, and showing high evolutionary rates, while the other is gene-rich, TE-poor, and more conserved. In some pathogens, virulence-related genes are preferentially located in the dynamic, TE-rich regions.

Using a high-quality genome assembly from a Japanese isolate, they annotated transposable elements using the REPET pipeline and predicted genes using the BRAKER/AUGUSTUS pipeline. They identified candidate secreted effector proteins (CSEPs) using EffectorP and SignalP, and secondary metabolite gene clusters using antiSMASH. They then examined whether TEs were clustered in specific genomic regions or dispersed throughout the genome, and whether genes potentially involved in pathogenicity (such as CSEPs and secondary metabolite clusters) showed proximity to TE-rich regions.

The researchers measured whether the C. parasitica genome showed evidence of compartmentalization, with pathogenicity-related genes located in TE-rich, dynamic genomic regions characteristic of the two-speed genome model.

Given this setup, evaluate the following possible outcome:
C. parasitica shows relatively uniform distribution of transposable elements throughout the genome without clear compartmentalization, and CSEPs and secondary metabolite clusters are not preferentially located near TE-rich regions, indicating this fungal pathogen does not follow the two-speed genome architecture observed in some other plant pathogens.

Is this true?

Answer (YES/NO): NO